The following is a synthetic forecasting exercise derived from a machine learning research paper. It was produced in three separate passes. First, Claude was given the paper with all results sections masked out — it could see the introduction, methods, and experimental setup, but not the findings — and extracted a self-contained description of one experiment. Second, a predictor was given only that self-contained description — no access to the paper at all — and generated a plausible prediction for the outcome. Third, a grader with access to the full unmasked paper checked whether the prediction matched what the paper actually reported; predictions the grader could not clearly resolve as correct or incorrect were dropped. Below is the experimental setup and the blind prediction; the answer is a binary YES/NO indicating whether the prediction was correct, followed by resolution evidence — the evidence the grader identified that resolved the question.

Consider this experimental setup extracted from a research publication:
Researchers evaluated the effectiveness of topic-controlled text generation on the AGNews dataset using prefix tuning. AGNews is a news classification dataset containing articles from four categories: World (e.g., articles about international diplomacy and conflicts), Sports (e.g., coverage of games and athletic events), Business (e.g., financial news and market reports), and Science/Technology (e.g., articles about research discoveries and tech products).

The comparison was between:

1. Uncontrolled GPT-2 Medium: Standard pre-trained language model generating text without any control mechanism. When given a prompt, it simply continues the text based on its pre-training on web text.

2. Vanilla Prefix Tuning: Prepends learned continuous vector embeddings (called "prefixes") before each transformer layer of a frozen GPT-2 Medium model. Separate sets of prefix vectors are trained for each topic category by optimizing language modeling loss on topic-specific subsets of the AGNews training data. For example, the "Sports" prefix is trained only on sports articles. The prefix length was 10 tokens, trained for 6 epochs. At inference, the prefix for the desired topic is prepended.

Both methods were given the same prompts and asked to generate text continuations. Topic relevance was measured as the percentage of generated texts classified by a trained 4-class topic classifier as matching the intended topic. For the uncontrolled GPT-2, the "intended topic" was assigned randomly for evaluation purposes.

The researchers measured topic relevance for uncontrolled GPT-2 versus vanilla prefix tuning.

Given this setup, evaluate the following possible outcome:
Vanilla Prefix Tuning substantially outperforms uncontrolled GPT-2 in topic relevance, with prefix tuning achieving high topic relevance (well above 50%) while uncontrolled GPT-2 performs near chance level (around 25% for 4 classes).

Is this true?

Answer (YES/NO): YES